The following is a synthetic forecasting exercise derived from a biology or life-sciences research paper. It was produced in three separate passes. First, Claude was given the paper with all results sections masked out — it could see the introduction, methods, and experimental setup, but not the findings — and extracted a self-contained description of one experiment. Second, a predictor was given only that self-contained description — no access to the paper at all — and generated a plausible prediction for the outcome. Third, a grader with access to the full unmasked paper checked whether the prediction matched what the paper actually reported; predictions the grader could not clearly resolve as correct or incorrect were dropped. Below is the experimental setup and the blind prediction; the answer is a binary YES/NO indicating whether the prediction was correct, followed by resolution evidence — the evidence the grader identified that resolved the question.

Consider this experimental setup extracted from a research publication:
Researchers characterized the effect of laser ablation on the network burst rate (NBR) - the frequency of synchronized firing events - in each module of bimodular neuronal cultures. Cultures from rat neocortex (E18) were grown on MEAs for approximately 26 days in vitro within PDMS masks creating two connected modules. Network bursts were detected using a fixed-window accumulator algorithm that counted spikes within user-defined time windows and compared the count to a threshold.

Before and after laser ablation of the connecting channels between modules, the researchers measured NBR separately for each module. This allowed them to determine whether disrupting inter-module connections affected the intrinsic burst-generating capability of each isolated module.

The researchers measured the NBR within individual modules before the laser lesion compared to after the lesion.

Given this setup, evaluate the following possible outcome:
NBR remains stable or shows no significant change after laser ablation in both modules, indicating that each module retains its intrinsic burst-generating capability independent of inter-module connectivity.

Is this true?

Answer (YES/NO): YES